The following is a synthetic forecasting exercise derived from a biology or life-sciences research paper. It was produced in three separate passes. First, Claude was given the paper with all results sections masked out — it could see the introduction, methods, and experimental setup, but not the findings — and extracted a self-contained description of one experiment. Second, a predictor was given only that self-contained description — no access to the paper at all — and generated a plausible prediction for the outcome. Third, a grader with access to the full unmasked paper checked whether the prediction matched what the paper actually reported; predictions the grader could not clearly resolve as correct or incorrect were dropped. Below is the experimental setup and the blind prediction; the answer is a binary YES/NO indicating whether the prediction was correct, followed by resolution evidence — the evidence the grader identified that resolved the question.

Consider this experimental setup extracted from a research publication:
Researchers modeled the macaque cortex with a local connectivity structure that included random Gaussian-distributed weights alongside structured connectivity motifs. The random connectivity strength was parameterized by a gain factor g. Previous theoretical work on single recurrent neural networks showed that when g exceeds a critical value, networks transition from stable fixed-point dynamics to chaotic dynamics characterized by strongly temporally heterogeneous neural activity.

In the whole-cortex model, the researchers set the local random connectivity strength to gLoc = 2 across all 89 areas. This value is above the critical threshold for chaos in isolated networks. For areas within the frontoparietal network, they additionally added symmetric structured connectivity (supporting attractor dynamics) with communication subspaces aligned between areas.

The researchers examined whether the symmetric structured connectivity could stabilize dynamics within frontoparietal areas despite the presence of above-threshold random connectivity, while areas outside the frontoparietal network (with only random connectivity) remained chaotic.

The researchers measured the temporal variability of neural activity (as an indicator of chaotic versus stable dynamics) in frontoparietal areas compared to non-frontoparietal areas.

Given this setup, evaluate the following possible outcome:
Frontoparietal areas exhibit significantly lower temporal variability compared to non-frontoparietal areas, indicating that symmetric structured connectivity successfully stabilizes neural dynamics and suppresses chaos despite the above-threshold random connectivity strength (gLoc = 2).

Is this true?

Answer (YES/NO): NO